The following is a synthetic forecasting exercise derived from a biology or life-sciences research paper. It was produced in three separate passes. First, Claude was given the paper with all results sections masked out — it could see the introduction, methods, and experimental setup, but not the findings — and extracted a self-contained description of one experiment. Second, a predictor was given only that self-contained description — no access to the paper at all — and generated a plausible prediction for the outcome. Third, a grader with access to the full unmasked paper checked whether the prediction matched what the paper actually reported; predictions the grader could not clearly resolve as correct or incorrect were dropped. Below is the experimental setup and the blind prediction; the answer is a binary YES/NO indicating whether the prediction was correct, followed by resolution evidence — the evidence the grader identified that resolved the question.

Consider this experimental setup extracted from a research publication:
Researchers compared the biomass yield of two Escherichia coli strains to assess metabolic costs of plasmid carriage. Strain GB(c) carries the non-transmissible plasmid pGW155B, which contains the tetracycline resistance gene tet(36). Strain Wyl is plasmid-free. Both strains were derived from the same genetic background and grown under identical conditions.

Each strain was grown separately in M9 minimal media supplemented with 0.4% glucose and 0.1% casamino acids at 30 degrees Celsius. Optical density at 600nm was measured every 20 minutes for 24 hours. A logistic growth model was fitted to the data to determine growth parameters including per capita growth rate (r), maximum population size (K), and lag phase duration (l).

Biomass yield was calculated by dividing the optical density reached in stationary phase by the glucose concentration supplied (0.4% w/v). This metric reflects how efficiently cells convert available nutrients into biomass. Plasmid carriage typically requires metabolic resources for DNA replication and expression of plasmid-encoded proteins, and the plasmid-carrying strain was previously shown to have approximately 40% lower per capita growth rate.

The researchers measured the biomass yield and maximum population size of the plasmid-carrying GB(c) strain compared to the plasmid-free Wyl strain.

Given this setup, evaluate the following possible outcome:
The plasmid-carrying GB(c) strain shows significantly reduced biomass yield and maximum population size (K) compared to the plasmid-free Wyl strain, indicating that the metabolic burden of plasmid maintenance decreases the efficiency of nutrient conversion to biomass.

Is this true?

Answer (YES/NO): NO